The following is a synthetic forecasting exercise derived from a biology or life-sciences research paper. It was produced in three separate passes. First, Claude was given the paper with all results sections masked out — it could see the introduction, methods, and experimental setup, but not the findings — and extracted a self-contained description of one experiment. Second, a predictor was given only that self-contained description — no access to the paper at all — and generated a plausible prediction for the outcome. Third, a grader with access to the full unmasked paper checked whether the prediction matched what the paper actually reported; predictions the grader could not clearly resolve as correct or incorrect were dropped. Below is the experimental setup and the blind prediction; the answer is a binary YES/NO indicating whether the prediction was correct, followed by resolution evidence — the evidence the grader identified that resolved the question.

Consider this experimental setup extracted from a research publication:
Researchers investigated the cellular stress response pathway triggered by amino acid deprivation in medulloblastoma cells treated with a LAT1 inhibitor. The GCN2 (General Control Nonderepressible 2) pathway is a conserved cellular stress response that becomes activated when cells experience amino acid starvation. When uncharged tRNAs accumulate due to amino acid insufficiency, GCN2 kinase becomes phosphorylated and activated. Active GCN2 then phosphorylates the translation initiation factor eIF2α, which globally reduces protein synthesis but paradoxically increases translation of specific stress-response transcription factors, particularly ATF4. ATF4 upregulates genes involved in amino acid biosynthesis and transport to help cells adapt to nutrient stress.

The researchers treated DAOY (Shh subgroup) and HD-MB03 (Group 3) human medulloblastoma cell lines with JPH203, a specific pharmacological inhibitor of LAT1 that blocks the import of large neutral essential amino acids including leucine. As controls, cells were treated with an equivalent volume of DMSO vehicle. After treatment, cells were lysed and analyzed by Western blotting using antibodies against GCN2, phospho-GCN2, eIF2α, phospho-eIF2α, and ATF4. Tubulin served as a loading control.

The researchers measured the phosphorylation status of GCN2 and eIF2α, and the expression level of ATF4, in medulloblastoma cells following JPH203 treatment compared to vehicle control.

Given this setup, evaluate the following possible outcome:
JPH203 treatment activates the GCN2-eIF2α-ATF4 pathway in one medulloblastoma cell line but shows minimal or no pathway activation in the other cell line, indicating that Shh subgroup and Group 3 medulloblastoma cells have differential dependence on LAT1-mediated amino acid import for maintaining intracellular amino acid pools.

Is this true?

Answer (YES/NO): NO